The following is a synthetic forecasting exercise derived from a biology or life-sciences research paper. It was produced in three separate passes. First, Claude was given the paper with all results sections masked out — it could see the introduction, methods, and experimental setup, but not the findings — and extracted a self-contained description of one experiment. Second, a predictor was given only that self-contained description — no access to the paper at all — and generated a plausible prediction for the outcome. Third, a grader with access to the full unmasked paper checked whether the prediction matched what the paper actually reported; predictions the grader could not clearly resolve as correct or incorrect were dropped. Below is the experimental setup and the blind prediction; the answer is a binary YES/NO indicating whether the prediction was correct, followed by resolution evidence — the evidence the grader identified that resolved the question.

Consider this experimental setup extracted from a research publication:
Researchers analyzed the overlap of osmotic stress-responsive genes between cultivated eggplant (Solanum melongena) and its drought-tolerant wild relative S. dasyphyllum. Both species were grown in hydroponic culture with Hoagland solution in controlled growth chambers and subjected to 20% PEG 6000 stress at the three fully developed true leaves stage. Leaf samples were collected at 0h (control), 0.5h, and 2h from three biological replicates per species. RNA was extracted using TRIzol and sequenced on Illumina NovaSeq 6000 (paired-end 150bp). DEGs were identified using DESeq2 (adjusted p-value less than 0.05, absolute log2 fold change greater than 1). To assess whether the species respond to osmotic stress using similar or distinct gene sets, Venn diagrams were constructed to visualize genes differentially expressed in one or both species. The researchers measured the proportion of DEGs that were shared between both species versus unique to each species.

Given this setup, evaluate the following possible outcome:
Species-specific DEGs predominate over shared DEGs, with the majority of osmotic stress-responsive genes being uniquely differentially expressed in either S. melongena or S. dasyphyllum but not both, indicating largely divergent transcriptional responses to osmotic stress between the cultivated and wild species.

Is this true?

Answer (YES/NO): YES